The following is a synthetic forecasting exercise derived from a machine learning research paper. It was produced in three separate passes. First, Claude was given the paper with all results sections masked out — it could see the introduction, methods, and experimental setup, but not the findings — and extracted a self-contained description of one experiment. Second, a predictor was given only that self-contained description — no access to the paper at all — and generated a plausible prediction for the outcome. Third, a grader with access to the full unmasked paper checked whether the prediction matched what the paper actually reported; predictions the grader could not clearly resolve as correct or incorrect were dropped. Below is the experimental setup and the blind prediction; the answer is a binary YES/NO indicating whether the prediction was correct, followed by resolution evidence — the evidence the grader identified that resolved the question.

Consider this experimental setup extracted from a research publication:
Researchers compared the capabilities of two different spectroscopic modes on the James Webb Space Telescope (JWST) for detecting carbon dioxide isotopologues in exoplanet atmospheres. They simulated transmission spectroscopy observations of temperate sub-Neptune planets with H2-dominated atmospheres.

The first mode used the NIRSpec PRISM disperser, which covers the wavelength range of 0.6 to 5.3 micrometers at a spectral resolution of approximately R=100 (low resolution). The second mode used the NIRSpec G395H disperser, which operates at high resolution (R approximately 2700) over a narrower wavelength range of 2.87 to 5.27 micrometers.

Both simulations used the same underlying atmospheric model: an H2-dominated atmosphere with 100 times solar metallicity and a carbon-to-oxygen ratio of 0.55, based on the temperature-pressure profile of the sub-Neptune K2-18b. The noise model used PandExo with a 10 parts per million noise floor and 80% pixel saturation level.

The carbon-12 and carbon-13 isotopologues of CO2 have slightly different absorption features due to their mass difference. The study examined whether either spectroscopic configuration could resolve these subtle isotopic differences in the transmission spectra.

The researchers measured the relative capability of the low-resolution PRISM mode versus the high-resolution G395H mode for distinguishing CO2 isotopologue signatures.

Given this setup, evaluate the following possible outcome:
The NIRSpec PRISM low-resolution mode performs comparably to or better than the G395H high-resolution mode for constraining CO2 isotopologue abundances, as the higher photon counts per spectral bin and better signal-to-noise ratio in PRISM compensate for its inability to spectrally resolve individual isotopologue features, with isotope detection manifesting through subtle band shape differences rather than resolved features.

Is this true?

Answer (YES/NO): YES